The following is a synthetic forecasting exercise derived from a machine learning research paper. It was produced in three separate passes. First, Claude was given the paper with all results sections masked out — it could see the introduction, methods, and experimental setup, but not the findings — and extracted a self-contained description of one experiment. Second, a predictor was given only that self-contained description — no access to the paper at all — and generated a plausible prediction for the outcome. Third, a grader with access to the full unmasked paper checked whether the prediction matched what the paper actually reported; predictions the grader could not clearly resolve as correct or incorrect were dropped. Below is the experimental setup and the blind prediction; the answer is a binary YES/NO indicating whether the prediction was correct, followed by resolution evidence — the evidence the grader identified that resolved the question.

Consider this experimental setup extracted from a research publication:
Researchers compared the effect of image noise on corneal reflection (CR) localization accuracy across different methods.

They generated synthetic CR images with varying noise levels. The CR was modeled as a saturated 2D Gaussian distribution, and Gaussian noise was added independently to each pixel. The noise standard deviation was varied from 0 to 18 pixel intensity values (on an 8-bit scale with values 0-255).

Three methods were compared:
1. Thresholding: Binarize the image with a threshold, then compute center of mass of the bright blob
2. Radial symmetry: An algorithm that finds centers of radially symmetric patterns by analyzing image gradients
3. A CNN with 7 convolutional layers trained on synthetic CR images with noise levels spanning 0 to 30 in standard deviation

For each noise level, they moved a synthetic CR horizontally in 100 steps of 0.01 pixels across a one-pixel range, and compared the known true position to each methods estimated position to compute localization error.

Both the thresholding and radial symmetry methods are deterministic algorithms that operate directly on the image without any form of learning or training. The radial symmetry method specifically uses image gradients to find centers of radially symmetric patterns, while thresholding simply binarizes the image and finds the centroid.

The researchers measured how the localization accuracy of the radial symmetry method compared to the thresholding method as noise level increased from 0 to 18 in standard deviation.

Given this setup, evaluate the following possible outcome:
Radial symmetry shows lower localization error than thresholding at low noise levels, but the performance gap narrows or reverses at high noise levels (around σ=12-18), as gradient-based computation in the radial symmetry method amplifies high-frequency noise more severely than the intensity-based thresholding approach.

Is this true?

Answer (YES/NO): NO